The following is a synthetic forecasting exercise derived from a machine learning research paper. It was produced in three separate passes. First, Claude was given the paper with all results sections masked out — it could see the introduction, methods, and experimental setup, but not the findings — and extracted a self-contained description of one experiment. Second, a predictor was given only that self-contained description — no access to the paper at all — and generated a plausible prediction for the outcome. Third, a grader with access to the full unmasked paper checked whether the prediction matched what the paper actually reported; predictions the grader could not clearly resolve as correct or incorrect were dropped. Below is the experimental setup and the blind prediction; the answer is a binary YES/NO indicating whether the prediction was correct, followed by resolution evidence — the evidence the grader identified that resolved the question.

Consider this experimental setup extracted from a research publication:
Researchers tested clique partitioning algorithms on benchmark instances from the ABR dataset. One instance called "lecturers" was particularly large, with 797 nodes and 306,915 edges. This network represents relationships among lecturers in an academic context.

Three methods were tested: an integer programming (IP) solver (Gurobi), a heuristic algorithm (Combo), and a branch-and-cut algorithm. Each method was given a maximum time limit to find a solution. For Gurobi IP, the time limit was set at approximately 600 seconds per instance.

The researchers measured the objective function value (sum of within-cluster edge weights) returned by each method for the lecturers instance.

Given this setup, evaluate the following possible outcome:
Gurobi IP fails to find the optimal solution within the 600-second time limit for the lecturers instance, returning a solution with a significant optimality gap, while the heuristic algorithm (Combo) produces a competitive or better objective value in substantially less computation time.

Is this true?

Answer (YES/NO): YES